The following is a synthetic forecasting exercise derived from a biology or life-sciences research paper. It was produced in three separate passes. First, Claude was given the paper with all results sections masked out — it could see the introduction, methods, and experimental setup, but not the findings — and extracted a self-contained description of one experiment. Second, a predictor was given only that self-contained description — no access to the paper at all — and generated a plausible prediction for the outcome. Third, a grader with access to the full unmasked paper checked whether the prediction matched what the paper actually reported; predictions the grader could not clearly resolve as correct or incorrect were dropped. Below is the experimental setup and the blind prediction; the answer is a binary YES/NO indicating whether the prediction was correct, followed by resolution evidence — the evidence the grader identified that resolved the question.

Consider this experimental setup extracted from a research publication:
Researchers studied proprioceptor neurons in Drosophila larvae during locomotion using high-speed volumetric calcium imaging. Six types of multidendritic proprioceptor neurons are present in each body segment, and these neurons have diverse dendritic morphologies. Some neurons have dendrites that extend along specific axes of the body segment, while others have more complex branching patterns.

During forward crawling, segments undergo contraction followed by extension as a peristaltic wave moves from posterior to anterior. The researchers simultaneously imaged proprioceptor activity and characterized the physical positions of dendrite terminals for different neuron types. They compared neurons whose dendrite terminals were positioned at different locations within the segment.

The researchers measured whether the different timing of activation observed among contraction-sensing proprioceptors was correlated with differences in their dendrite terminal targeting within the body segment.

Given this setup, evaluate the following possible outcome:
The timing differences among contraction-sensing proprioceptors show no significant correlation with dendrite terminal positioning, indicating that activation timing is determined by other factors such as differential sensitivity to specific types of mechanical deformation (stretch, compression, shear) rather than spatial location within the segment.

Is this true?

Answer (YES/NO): NO